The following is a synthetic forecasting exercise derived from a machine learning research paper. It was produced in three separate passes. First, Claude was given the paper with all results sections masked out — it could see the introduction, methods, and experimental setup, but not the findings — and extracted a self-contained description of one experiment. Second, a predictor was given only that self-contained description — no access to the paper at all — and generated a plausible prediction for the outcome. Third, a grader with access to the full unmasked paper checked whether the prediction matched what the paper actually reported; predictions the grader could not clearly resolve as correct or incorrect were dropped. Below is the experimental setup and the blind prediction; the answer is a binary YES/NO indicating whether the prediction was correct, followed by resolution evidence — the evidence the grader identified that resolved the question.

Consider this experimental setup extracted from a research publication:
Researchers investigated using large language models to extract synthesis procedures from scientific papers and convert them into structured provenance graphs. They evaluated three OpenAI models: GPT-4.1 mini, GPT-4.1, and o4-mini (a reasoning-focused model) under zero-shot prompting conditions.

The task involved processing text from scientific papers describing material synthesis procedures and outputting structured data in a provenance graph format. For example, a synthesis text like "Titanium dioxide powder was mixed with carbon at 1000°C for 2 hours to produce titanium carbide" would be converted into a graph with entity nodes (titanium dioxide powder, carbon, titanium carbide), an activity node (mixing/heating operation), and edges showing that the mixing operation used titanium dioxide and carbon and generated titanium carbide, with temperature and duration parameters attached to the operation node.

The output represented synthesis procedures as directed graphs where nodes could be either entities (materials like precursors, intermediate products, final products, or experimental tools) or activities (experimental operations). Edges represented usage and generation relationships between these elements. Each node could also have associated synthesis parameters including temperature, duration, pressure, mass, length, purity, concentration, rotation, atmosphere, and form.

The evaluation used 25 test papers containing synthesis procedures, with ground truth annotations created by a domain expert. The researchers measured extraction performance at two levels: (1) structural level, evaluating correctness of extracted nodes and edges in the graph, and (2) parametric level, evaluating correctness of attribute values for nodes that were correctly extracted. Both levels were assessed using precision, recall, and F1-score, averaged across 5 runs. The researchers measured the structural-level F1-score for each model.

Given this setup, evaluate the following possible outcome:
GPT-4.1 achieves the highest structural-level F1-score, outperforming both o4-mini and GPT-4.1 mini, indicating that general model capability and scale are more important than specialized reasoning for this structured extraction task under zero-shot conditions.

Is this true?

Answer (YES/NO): NO